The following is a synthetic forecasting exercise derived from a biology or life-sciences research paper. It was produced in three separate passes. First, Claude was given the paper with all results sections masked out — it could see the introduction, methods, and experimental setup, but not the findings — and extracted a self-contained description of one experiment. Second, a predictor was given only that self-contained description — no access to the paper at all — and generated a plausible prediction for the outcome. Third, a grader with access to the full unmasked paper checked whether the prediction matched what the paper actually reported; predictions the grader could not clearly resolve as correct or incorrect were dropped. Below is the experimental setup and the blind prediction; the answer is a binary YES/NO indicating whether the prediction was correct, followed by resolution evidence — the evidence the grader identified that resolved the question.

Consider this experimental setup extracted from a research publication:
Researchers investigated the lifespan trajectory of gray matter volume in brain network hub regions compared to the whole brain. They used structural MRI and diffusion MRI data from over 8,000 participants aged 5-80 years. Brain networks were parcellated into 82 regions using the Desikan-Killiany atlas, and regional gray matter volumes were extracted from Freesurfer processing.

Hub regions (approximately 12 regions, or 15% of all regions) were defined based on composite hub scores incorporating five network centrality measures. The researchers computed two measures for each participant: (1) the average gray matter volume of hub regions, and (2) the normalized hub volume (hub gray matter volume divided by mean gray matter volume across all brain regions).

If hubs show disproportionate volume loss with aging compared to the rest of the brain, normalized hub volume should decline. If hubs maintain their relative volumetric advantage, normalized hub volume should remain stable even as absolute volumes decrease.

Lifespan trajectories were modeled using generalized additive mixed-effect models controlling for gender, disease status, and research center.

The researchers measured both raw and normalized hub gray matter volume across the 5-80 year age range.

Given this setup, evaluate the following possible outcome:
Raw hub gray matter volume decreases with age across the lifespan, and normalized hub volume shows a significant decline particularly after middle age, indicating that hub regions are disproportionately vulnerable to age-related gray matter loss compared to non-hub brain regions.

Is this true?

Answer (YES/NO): NO